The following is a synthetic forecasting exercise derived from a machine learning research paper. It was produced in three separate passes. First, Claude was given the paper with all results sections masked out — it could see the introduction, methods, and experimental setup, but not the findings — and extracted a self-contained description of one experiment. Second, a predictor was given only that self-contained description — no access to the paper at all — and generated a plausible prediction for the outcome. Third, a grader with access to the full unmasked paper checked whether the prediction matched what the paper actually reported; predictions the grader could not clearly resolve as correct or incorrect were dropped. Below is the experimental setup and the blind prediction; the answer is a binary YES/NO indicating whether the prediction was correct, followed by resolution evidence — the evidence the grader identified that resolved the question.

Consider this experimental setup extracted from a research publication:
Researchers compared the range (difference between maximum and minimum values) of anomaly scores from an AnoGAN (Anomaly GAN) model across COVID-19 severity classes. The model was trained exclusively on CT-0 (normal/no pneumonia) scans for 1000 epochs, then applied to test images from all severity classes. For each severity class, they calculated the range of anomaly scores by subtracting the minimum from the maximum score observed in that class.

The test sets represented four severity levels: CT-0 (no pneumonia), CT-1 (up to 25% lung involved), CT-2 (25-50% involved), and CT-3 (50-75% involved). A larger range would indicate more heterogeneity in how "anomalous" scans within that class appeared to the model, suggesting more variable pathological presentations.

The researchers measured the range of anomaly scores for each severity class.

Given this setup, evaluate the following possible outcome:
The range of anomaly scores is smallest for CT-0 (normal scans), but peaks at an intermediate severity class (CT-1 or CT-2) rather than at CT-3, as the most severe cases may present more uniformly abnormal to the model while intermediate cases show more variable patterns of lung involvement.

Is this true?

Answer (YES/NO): YES